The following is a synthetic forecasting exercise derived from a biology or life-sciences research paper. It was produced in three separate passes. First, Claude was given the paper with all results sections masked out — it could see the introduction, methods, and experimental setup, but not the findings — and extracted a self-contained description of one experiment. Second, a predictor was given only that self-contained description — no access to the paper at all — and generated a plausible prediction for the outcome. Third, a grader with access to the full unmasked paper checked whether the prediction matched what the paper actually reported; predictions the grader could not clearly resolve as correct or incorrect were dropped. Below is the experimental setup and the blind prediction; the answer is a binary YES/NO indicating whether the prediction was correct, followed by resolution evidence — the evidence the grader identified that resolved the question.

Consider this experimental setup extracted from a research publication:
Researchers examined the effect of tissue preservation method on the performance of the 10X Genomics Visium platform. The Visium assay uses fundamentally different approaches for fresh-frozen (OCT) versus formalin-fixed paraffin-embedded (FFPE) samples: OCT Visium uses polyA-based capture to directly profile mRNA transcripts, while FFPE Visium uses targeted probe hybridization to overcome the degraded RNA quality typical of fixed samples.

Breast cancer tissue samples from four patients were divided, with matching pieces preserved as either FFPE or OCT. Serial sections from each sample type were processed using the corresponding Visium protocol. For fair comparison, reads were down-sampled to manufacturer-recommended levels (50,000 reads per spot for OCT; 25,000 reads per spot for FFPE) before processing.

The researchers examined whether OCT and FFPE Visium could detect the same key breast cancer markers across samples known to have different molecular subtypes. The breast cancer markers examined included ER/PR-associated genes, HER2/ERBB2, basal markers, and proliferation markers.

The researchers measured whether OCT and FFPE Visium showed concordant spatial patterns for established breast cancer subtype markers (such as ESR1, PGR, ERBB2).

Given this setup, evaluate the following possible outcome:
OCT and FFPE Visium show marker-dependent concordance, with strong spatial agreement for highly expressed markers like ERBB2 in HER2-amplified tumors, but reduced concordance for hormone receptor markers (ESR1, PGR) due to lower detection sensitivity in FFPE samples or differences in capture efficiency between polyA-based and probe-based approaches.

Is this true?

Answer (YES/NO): NO